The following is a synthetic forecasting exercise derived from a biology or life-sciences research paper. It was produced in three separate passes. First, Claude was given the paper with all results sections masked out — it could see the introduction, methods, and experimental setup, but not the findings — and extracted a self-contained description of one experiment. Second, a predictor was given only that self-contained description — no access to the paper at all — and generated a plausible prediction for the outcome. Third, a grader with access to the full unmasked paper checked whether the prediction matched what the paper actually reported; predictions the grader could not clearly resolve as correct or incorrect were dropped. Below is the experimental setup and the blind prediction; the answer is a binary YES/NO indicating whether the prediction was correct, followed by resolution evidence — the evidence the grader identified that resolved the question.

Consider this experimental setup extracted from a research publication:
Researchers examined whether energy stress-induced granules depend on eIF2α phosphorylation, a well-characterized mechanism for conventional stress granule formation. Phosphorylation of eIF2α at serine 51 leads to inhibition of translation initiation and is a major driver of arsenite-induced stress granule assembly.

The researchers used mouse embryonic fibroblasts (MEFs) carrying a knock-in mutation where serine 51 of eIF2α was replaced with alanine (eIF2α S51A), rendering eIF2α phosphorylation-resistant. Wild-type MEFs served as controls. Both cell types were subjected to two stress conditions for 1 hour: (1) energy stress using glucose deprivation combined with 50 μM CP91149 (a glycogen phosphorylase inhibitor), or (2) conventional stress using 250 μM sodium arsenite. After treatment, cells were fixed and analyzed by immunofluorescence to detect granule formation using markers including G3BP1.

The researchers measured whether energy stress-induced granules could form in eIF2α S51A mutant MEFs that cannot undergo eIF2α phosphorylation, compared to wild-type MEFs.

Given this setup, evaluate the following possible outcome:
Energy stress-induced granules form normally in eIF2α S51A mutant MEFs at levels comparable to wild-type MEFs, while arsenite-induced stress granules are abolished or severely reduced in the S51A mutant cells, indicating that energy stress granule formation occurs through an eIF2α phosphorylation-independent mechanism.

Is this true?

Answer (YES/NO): YES